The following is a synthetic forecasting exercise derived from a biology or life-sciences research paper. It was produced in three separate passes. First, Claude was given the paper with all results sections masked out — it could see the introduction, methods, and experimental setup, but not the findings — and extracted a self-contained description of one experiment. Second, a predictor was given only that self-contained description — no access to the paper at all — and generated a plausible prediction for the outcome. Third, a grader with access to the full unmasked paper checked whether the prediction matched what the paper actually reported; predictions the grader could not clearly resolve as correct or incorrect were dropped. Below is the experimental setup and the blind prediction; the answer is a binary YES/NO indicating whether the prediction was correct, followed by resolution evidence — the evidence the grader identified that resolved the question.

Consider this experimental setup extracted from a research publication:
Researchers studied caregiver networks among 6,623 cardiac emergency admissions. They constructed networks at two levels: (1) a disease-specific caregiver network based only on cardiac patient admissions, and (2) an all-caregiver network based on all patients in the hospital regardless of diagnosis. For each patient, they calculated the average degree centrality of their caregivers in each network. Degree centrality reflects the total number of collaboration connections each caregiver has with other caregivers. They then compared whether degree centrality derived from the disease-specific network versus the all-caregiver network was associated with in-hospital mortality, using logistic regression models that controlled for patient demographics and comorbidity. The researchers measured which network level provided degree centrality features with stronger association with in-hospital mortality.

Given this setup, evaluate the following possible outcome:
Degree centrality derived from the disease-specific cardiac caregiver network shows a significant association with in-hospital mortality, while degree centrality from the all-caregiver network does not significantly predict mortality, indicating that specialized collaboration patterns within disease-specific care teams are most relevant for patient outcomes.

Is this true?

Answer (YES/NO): NO